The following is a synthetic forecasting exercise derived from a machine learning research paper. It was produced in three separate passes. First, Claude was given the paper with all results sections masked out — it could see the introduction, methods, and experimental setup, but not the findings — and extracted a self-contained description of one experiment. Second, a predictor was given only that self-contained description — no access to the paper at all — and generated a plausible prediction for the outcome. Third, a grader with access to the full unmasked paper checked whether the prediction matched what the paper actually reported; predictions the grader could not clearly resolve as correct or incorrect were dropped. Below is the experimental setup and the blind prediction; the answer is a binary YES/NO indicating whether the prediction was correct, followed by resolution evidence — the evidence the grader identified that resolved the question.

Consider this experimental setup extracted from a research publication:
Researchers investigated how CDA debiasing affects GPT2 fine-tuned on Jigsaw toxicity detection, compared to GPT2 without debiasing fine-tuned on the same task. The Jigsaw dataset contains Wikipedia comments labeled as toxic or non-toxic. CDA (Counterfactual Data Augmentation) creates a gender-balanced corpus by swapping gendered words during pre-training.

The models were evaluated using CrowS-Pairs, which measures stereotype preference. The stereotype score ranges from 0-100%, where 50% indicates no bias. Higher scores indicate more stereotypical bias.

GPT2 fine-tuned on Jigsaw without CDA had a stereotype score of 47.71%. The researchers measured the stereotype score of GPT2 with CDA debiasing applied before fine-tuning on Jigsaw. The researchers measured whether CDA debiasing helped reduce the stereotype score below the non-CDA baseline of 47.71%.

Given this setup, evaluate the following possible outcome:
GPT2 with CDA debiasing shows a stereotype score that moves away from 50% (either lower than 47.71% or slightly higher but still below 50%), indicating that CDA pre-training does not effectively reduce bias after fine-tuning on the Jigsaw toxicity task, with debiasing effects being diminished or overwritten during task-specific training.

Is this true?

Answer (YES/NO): NO